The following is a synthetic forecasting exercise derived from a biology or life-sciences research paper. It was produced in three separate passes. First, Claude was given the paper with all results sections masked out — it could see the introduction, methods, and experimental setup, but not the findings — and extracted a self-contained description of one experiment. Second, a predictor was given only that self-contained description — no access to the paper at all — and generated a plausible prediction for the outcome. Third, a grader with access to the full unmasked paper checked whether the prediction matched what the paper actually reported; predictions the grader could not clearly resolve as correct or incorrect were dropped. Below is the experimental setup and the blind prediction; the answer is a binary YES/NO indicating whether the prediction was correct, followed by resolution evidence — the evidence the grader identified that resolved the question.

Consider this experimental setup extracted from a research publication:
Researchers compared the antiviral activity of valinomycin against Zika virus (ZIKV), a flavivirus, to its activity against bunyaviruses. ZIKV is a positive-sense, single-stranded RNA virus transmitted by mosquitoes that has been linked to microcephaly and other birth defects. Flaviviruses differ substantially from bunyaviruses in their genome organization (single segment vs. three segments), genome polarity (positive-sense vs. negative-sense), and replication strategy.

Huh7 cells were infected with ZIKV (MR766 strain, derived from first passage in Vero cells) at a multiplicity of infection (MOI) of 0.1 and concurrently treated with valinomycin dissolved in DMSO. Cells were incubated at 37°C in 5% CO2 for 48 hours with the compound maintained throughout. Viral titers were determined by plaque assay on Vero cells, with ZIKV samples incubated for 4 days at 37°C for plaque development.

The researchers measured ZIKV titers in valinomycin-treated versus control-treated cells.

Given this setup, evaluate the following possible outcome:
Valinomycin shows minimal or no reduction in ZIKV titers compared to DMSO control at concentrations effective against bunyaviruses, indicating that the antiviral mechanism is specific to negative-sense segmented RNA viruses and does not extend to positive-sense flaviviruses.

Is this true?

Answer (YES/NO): NO